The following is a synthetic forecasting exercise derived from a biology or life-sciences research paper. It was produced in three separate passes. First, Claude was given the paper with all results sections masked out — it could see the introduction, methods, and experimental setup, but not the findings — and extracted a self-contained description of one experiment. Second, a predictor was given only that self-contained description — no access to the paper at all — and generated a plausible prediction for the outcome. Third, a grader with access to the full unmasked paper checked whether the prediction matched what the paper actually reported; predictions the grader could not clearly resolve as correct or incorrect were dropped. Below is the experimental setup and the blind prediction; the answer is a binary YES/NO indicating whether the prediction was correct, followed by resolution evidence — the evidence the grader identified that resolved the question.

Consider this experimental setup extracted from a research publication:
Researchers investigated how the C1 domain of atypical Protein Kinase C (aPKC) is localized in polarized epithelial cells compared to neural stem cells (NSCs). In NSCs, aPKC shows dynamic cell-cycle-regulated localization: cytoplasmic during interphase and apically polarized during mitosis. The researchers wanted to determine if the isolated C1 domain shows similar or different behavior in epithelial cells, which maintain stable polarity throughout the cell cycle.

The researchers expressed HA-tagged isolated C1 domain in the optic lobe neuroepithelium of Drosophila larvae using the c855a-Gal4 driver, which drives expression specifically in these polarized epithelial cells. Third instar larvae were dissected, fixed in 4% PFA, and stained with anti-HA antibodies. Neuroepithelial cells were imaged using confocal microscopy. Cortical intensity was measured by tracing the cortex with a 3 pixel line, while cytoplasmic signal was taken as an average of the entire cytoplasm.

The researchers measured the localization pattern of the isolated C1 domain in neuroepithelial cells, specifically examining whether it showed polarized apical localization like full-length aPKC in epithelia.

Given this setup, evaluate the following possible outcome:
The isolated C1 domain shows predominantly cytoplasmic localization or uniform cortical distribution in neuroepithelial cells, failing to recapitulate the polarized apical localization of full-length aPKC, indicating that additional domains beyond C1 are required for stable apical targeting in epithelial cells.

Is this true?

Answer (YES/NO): NO